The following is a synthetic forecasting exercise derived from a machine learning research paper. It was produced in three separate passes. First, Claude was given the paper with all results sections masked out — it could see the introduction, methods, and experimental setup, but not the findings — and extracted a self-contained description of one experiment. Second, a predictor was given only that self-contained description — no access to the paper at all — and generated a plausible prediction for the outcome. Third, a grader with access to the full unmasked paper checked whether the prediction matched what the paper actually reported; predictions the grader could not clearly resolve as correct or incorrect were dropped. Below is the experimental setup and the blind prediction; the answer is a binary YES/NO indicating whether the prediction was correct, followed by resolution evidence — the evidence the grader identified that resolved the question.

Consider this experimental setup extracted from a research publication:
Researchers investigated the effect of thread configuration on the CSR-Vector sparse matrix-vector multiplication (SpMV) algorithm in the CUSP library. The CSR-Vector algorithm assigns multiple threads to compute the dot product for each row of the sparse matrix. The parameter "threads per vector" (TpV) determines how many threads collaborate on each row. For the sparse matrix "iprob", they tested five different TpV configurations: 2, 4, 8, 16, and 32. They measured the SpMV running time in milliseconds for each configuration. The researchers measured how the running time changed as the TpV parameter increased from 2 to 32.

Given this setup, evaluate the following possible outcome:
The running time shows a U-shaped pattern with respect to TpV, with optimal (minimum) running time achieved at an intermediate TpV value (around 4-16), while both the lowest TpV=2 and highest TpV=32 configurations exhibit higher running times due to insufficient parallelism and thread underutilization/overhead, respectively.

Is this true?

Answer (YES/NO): NO